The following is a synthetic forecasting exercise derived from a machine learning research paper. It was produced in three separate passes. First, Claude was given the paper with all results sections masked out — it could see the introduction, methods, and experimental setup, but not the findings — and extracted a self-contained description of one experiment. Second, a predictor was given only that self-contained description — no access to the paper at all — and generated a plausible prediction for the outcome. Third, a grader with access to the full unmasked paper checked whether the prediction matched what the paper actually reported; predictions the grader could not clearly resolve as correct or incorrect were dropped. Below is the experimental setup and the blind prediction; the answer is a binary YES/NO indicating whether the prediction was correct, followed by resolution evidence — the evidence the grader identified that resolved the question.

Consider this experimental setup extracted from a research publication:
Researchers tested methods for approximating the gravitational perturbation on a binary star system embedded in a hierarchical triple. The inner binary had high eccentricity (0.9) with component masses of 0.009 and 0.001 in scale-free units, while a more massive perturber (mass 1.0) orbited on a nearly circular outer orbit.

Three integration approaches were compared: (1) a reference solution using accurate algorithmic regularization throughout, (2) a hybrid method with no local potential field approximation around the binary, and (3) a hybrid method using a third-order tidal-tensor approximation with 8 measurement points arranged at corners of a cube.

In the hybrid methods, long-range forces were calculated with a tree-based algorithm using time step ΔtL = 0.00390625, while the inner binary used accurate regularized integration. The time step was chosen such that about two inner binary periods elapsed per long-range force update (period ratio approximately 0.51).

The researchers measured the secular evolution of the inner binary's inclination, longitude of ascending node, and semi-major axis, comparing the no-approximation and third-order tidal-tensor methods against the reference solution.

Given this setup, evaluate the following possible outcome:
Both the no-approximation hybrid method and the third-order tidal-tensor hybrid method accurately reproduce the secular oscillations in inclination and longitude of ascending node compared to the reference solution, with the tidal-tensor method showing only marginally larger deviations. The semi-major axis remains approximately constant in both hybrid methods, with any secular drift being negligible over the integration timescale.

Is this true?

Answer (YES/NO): NO